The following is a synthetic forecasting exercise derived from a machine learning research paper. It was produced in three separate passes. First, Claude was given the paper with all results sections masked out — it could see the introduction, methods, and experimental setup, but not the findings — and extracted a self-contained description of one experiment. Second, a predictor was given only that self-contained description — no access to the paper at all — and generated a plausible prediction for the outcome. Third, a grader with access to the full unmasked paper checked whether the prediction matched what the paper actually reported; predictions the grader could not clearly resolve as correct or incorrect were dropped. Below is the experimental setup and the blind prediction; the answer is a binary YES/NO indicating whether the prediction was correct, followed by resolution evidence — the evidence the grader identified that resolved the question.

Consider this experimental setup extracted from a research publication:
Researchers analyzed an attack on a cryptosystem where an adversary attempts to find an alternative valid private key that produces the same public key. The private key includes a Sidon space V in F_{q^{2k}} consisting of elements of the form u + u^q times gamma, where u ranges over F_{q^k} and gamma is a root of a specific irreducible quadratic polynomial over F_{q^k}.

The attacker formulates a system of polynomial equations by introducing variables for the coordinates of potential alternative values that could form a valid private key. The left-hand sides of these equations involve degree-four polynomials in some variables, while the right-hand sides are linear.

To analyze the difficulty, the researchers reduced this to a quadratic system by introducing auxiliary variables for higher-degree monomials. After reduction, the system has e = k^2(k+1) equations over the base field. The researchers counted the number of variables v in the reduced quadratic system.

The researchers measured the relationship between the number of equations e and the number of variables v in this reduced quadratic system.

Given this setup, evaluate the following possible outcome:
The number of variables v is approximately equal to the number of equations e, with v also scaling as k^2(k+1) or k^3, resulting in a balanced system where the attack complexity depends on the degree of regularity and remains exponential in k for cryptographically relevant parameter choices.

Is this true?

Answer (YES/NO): NO